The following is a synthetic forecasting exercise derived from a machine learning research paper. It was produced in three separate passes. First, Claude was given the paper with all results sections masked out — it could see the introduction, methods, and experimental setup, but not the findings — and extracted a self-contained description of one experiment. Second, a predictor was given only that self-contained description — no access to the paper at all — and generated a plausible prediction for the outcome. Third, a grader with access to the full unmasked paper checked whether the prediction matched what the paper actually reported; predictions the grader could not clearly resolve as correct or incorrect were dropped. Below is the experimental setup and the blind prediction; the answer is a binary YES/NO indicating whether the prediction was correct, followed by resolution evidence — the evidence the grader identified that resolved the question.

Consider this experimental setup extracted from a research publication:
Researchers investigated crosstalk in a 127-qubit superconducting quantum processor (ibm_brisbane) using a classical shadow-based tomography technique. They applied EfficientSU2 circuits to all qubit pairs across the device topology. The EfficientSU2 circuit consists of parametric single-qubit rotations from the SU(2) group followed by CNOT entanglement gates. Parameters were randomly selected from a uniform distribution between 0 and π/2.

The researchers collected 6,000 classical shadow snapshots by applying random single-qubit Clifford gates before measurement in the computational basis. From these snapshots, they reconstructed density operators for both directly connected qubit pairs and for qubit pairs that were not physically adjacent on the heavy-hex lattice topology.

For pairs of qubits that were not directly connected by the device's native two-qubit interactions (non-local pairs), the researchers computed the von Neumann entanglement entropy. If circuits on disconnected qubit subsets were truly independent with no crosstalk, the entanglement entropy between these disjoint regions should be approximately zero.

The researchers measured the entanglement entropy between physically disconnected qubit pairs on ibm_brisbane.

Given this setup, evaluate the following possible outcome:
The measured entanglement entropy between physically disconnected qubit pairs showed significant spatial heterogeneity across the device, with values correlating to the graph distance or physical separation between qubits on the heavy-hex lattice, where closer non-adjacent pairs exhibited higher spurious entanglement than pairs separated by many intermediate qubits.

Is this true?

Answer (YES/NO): NO